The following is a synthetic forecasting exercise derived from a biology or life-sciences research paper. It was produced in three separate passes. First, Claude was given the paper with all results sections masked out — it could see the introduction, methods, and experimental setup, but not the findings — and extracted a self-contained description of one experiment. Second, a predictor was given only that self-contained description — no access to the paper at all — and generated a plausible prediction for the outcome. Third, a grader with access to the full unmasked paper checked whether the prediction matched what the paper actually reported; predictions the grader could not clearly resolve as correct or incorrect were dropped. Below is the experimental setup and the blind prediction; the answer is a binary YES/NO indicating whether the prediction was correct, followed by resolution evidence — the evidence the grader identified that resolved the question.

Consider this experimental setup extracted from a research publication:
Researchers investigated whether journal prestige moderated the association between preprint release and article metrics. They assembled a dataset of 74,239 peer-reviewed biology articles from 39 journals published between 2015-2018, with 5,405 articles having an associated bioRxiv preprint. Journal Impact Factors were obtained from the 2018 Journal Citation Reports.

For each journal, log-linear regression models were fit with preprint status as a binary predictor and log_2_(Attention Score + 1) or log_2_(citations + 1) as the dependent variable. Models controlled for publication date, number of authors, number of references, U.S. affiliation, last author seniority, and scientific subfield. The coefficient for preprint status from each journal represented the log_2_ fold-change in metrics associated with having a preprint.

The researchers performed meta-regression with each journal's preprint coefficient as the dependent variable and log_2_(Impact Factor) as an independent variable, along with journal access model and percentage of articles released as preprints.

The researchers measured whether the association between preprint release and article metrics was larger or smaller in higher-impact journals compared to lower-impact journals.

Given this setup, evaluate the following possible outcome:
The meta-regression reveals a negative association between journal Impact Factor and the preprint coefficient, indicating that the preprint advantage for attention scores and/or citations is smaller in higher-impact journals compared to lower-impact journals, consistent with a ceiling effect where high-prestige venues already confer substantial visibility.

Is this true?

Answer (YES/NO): NO